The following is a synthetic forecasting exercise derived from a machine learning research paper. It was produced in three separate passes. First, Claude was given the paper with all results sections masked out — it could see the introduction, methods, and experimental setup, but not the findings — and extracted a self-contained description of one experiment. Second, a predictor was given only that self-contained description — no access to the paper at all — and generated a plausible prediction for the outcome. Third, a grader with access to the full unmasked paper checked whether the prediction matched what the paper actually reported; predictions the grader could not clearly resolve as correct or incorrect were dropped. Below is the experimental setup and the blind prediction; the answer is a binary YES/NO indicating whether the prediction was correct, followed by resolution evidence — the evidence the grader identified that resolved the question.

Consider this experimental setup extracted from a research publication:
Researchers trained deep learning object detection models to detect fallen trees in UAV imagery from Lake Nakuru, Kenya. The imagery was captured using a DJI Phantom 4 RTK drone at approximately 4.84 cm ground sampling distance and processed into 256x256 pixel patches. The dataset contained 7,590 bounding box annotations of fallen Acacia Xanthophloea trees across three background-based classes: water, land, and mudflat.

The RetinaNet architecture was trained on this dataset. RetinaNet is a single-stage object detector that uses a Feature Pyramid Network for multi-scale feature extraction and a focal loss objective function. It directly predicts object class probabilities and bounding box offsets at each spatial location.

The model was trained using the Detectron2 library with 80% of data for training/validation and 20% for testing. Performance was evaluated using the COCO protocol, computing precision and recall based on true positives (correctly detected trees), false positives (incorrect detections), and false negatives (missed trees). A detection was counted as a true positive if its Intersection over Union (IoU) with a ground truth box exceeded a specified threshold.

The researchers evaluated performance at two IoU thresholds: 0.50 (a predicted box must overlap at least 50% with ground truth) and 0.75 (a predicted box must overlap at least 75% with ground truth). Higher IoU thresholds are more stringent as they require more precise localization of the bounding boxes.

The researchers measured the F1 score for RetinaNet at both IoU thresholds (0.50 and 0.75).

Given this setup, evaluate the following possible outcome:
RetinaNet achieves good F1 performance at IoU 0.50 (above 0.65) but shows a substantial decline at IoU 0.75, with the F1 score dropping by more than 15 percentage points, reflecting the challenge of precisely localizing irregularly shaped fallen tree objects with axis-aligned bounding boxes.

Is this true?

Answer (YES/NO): NO